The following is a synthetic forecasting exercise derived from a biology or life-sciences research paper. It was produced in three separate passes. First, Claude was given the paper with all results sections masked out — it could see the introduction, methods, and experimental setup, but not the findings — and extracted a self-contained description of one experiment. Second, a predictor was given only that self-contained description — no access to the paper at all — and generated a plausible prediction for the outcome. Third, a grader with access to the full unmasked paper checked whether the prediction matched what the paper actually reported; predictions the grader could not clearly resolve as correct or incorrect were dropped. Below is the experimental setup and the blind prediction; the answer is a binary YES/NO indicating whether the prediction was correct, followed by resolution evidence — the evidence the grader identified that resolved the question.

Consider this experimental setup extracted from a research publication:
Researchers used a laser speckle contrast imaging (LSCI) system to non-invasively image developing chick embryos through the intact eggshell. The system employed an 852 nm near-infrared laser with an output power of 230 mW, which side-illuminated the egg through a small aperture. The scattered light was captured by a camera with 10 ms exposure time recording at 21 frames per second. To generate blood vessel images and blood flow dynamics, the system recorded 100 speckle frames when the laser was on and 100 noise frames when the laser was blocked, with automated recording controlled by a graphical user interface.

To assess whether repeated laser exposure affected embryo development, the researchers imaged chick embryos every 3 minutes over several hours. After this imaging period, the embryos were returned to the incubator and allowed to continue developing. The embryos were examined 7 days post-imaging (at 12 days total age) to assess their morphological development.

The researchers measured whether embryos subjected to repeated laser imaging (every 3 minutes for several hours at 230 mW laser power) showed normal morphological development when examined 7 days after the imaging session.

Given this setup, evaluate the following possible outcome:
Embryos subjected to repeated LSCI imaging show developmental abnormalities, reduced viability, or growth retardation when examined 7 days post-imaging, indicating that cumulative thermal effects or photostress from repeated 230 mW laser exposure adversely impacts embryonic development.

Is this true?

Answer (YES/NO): NO